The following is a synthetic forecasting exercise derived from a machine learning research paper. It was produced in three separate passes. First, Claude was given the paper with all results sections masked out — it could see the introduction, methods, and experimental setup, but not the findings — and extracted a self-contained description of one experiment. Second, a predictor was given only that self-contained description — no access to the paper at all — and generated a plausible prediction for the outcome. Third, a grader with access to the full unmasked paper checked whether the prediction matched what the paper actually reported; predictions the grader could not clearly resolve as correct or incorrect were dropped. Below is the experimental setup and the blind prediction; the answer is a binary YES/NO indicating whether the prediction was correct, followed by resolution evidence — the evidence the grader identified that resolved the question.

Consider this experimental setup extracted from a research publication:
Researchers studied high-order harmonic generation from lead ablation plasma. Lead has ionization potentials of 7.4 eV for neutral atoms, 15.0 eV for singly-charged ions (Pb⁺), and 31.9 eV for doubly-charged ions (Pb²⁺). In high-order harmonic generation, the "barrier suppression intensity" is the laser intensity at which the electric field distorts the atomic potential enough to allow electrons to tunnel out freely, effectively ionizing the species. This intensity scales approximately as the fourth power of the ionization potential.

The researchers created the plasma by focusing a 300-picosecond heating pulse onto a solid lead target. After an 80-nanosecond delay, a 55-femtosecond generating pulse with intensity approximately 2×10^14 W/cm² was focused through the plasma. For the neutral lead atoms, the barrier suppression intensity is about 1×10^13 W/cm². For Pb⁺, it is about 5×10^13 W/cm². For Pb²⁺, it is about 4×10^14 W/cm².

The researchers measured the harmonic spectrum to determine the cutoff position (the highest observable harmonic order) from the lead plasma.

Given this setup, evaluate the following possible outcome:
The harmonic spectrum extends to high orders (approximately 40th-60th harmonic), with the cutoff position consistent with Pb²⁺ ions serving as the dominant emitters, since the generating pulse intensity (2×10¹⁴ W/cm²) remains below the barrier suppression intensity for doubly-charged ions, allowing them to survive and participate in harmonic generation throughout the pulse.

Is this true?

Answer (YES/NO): NO